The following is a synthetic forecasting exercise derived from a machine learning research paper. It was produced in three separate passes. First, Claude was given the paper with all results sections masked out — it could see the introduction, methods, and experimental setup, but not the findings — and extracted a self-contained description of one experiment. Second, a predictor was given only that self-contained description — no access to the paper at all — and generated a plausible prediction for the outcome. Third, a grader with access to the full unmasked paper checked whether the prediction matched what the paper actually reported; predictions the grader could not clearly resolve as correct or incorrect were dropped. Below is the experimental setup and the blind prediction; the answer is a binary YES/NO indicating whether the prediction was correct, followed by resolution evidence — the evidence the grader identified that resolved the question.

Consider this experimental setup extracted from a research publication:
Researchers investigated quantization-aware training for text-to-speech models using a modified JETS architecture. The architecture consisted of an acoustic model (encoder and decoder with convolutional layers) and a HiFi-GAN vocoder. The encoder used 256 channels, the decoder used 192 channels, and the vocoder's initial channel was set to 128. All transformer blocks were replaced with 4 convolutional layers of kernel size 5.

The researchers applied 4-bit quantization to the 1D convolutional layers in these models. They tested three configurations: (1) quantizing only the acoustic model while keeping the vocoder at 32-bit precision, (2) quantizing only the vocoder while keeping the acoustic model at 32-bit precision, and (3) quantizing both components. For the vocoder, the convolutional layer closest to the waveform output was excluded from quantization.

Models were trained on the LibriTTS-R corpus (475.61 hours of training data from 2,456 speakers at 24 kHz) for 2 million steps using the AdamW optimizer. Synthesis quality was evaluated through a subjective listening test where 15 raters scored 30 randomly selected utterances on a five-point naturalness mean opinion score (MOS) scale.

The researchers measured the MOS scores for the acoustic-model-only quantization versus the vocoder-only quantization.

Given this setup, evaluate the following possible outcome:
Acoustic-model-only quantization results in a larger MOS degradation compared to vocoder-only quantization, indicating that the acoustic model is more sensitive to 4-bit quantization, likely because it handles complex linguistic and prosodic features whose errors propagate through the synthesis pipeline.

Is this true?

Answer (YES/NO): NO